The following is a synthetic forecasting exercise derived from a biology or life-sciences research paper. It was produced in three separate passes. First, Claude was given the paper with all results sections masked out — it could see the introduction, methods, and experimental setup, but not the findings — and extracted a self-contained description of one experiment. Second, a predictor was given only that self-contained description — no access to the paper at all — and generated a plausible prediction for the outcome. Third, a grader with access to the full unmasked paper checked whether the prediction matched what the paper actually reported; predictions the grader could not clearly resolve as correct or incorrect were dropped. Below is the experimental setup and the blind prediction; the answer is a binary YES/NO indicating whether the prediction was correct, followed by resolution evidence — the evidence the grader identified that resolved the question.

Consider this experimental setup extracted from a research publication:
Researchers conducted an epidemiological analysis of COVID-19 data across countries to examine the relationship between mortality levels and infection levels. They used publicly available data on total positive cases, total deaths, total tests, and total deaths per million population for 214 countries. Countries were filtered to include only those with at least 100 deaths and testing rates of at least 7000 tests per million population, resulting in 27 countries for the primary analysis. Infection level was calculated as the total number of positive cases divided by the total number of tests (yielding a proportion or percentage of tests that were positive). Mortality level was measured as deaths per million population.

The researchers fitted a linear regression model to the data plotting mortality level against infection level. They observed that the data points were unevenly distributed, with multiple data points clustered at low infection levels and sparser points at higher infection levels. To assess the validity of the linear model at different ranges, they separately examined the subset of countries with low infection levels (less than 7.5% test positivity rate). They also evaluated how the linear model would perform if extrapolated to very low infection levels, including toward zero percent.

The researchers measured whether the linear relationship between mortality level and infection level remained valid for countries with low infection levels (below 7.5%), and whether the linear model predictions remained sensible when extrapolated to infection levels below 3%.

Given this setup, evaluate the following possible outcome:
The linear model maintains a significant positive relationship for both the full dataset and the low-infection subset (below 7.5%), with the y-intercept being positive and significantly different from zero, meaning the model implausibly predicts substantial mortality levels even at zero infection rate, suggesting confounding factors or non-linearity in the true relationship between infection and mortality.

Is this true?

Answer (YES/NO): NO